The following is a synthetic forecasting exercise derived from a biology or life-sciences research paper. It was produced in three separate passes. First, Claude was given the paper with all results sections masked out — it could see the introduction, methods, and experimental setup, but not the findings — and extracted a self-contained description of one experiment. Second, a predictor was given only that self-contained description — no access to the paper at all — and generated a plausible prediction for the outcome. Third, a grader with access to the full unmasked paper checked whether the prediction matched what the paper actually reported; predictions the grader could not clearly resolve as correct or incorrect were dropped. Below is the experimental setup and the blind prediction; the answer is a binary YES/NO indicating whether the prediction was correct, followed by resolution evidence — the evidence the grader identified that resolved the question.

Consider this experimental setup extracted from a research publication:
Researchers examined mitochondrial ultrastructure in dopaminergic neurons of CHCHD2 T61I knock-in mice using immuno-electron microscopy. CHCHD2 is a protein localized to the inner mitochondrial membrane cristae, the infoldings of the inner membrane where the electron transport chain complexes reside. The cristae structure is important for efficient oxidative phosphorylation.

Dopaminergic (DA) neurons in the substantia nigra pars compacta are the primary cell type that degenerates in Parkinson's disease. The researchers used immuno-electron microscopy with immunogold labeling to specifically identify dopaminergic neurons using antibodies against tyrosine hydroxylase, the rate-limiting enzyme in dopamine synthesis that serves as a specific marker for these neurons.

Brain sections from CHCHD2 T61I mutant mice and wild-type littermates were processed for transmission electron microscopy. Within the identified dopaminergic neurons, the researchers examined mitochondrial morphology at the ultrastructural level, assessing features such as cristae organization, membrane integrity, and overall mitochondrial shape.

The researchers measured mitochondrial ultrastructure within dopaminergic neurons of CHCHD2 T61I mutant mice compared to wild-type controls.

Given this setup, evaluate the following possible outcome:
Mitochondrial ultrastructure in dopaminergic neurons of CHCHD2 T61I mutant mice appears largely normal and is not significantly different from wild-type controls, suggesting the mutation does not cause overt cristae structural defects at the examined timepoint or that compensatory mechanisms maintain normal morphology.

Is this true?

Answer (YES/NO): NO